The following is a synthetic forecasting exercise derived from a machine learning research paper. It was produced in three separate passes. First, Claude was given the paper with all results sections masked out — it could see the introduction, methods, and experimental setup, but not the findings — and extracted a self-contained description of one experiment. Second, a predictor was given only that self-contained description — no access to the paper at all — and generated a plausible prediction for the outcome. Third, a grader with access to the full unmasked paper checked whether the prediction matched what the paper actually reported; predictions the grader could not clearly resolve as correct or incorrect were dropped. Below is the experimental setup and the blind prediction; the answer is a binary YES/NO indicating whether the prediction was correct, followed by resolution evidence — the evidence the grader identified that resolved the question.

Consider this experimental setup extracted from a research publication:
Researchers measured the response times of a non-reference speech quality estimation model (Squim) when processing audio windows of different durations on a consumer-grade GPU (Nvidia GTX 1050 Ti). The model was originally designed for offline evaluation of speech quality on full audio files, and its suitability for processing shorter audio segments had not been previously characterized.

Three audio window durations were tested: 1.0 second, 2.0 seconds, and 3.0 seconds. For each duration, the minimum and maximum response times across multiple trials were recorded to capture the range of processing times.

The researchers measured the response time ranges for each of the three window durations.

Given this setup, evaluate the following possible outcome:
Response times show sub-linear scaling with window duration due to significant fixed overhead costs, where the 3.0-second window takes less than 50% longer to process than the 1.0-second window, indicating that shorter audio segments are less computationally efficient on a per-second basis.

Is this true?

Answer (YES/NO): NO